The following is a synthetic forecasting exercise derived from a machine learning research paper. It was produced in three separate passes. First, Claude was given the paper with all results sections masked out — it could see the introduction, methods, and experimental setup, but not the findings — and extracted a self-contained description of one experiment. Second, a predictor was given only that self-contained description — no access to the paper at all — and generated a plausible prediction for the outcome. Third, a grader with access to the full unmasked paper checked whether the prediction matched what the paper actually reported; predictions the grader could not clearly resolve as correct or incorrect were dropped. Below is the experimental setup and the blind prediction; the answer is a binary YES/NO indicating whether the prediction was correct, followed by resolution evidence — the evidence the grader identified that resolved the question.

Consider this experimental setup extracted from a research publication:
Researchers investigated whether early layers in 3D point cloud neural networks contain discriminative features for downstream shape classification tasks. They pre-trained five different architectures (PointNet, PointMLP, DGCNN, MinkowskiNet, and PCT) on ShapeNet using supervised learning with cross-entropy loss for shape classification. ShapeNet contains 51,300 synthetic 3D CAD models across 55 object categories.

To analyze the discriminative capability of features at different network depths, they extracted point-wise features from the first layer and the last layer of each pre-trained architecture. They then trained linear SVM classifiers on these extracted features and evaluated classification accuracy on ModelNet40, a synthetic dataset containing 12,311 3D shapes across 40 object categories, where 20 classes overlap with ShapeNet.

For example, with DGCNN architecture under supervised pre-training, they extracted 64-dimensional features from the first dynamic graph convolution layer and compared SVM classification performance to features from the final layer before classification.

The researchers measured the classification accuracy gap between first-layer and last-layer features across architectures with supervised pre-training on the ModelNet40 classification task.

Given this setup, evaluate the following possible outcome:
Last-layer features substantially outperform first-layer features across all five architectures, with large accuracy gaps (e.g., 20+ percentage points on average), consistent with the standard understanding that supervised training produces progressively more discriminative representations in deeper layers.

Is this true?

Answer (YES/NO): NO